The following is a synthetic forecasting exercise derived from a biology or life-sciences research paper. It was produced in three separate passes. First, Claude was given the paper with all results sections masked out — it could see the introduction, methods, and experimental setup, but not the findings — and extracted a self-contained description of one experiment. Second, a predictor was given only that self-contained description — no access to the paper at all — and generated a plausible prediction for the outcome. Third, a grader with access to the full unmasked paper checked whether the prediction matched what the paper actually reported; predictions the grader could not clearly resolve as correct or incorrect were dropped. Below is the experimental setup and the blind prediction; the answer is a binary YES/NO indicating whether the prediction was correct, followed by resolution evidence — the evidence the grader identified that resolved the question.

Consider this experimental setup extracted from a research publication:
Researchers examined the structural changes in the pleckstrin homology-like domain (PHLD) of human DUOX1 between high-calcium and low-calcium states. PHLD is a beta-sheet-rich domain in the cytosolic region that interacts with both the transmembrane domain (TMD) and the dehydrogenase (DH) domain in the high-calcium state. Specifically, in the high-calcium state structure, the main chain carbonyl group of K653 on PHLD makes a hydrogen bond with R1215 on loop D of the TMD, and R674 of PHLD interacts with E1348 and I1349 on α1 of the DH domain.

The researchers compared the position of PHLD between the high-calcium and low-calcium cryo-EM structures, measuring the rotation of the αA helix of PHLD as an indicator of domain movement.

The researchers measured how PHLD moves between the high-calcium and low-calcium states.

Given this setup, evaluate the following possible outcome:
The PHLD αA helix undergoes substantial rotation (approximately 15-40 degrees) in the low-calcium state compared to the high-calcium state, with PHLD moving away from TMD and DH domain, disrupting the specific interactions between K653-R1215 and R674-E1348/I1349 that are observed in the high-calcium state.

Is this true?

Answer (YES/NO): YES